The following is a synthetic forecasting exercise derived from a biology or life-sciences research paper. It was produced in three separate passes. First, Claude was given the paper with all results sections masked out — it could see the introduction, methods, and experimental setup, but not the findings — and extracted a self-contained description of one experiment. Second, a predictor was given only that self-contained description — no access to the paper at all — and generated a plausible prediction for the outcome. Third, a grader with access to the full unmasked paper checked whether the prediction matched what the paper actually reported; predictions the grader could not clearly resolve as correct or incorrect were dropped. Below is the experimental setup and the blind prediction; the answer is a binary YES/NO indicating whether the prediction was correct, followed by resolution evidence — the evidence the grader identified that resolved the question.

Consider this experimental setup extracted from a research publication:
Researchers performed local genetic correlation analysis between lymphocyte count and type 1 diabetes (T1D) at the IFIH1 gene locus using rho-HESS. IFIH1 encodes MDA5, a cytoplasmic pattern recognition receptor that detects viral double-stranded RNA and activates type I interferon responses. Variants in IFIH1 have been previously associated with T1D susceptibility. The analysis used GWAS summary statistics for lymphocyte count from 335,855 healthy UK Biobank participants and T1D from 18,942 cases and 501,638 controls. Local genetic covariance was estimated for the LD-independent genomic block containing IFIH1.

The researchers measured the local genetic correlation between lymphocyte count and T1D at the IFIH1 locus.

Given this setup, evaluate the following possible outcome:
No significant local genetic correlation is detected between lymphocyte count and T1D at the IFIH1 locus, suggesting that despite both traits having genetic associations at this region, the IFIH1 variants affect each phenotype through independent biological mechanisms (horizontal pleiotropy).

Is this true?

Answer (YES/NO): NO